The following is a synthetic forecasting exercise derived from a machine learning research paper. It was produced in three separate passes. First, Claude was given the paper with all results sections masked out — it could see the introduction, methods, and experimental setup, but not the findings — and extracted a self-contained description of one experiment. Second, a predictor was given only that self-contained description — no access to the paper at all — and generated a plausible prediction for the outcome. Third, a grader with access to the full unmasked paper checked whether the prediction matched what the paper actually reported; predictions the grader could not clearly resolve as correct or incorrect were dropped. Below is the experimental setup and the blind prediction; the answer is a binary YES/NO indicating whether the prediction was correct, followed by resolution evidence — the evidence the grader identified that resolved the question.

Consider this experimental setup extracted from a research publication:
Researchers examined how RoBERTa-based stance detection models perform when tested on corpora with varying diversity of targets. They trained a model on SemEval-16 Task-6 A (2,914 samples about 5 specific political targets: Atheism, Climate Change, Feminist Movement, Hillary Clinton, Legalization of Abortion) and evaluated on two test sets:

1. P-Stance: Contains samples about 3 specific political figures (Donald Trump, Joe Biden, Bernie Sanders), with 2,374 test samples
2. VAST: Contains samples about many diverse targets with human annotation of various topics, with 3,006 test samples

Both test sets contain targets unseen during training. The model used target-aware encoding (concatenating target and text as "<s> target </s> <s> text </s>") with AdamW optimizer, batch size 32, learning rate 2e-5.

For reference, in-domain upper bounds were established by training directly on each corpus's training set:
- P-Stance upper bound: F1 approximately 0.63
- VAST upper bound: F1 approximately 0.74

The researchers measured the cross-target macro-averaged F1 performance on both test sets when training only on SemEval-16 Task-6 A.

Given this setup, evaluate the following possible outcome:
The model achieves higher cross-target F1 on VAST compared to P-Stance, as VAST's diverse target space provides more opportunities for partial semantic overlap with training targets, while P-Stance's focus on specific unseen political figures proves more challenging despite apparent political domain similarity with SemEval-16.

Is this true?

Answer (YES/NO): YES